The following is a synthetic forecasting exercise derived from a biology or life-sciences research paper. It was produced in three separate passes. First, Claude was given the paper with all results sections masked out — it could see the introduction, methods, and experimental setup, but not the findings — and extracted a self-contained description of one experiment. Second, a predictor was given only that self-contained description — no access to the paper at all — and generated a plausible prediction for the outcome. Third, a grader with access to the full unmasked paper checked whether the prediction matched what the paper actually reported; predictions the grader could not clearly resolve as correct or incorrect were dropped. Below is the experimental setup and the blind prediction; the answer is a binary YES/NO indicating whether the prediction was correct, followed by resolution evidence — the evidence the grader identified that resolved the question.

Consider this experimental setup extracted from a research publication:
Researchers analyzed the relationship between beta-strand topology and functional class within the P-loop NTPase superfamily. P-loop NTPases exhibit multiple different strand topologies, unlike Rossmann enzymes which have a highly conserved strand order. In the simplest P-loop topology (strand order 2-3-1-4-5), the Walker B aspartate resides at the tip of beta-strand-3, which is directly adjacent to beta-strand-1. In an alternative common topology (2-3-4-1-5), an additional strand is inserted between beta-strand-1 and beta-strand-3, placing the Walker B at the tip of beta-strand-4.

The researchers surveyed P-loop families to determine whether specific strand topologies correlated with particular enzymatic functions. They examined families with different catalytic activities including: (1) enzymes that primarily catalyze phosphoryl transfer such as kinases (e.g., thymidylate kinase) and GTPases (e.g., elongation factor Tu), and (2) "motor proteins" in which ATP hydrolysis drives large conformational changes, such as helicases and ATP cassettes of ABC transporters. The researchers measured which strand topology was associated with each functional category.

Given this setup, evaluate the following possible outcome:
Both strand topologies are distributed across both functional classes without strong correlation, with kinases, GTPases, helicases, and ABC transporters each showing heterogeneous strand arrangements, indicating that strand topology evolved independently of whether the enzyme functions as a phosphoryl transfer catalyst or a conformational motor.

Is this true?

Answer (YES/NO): NO